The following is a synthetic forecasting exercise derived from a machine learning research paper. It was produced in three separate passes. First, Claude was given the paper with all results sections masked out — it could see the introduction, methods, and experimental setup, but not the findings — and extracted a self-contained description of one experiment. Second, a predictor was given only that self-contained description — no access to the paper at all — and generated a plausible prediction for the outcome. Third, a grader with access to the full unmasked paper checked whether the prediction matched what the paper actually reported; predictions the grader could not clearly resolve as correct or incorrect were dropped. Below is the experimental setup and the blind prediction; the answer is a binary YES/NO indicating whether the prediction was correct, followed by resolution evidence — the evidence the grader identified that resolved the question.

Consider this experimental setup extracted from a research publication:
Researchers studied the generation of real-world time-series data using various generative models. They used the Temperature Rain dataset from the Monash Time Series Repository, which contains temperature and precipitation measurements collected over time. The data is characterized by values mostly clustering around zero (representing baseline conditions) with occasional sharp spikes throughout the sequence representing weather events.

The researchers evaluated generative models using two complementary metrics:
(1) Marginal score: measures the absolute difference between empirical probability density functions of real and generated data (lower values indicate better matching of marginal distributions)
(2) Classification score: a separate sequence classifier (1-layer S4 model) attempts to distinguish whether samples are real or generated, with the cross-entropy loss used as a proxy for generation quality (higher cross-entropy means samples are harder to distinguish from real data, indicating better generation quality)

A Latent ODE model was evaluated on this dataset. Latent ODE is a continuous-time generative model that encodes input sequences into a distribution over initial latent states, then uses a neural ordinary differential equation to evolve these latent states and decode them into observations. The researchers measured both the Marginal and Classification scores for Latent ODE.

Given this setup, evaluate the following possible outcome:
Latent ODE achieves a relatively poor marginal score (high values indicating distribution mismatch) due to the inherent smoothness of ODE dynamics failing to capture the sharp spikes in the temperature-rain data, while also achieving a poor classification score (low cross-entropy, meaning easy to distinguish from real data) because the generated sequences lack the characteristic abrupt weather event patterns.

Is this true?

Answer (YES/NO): NO